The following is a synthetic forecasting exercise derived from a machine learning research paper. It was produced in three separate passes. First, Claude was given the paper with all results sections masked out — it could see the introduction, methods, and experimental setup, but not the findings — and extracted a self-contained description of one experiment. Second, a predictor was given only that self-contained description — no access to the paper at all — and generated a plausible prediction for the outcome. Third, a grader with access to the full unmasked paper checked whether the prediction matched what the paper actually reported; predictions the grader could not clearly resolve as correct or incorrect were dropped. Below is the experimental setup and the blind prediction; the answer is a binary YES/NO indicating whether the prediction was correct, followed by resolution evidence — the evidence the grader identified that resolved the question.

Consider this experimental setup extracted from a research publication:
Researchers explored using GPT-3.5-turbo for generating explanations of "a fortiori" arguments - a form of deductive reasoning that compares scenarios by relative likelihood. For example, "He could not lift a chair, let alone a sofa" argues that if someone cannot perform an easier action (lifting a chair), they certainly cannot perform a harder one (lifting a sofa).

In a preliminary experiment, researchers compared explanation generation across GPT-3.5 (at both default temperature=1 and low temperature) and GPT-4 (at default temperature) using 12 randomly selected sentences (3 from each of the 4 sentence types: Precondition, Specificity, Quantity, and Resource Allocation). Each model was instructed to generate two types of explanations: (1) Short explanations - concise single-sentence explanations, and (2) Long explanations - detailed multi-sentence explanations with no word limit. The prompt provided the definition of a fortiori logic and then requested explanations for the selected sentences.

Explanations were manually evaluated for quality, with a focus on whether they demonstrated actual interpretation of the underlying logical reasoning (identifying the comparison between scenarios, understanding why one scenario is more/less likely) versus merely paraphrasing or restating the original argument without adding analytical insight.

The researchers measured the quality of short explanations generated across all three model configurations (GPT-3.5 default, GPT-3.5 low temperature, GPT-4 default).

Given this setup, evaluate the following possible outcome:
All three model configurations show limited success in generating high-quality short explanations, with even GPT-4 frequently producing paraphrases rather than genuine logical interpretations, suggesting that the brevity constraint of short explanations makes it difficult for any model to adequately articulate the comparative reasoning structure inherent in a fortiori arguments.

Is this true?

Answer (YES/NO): YES